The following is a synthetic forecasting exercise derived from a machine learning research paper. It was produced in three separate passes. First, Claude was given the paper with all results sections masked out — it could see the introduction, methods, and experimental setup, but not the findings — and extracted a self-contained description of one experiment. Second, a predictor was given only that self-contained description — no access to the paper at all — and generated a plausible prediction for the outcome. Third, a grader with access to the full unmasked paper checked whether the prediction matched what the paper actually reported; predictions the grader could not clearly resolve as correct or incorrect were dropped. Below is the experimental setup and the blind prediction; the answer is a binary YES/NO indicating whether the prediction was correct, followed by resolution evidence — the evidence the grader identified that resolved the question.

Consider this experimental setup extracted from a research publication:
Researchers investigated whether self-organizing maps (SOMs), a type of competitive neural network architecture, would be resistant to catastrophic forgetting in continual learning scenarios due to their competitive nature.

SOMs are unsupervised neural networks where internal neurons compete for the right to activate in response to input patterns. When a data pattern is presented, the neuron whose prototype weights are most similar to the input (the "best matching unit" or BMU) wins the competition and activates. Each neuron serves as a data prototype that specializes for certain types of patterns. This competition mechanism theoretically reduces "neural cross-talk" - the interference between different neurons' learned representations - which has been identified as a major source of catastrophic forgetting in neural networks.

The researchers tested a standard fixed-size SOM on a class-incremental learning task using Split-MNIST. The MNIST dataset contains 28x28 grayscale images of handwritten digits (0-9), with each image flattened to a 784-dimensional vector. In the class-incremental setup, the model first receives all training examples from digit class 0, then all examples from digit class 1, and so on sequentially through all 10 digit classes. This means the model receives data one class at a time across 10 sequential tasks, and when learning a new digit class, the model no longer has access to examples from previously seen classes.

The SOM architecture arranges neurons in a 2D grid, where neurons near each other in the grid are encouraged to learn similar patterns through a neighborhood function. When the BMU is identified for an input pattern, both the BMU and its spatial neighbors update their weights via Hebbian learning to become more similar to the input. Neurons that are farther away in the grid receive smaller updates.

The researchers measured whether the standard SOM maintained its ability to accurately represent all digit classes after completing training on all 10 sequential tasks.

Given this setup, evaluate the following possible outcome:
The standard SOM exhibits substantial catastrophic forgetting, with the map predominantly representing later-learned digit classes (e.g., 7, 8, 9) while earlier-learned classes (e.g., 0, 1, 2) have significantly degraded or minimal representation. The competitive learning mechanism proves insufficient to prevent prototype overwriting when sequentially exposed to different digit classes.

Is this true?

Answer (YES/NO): YES